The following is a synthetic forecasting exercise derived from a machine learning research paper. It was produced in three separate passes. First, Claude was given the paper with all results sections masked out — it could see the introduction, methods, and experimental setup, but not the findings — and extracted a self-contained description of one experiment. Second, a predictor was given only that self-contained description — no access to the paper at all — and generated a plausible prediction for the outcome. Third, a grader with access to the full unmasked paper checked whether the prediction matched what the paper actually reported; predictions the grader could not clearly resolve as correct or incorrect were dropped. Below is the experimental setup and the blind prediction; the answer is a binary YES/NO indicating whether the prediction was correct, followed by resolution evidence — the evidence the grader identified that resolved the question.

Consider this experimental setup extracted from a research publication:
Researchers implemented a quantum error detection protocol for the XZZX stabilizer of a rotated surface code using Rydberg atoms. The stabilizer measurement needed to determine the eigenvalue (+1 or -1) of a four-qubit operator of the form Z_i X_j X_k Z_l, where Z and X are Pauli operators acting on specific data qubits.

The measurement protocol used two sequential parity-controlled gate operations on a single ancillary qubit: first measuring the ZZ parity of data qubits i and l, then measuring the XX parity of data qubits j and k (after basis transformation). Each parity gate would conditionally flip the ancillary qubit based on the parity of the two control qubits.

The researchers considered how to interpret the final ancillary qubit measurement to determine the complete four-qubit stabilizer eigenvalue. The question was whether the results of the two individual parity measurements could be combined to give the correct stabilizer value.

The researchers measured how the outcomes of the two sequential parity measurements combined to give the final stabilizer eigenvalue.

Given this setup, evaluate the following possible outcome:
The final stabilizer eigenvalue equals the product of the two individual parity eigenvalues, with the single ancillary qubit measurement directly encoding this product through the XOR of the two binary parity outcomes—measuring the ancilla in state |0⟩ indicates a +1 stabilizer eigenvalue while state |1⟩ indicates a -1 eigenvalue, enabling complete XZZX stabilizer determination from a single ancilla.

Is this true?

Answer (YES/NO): YES